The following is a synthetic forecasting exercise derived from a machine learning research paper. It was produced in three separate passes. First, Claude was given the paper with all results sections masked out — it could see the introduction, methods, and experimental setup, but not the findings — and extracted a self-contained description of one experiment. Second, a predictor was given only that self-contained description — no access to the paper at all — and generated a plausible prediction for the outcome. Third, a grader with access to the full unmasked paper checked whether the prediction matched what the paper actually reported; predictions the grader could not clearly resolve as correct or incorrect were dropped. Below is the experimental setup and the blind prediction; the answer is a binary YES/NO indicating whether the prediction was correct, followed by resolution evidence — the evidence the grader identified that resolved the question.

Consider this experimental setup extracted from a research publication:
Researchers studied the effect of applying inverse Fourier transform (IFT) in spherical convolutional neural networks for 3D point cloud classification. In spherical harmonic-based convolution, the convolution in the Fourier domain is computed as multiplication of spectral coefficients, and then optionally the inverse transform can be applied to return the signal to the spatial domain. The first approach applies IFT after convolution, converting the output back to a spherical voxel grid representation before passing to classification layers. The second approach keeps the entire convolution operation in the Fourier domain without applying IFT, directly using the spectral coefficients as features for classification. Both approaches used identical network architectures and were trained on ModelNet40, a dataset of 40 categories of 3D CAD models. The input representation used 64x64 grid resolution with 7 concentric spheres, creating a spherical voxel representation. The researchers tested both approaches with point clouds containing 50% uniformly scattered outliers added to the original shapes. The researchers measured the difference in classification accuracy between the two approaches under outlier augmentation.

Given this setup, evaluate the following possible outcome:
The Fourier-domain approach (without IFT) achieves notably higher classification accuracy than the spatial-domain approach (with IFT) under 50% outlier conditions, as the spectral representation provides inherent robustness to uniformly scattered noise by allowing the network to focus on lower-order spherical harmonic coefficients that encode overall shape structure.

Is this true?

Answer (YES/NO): YES